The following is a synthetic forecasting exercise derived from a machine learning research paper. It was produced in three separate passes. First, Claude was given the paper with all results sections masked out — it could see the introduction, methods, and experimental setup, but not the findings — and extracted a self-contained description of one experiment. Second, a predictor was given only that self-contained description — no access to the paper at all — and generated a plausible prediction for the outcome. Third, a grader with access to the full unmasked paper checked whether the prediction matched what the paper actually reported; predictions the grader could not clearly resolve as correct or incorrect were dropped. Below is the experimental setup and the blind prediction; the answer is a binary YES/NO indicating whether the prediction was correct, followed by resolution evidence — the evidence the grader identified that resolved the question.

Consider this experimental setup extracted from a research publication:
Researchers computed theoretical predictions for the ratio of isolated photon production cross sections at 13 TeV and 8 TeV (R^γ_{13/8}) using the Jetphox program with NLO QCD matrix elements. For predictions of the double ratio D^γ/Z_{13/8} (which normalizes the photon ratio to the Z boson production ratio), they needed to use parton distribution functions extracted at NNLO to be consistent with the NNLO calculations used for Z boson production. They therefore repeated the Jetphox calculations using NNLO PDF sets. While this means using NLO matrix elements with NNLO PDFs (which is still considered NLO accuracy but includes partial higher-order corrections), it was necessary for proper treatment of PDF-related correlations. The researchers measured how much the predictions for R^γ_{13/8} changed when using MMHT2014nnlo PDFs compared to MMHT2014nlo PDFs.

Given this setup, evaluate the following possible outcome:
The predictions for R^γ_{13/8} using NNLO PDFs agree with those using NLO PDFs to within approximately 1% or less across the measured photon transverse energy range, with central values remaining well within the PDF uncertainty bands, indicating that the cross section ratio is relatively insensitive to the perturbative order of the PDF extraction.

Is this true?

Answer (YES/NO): NO